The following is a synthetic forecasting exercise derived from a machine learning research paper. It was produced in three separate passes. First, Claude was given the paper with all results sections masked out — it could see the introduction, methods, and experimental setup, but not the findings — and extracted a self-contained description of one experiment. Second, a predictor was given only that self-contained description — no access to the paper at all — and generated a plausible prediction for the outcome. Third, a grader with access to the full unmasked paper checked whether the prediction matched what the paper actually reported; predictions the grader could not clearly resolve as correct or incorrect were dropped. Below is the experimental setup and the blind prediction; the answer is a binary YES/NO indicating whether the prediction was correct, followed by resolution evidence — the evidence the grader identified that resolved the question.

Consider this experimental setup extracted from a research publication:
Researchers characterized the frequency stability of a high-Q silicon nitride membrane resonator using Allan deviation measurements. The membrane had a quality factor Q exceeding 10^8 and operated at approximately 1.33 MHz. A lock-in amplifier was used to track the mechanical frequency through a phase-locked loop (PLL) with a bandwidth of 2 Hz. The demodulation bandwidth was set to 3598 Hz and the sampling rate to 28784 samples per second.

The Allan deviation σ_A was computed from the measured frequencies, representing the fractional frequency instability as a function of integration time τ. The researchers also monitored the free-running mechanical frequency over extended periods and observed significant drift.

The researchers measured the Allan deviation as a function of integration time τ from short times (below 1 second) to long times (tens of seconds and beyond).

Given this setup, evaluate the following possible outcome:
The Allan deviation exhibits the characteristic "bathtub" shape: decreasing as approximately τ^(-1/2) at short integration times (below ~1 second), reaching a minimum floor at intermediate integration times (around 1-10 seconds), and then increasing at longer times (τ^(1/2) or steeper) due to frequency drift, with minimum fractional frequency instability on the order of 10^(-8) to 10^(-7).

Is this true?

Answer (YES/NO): NO